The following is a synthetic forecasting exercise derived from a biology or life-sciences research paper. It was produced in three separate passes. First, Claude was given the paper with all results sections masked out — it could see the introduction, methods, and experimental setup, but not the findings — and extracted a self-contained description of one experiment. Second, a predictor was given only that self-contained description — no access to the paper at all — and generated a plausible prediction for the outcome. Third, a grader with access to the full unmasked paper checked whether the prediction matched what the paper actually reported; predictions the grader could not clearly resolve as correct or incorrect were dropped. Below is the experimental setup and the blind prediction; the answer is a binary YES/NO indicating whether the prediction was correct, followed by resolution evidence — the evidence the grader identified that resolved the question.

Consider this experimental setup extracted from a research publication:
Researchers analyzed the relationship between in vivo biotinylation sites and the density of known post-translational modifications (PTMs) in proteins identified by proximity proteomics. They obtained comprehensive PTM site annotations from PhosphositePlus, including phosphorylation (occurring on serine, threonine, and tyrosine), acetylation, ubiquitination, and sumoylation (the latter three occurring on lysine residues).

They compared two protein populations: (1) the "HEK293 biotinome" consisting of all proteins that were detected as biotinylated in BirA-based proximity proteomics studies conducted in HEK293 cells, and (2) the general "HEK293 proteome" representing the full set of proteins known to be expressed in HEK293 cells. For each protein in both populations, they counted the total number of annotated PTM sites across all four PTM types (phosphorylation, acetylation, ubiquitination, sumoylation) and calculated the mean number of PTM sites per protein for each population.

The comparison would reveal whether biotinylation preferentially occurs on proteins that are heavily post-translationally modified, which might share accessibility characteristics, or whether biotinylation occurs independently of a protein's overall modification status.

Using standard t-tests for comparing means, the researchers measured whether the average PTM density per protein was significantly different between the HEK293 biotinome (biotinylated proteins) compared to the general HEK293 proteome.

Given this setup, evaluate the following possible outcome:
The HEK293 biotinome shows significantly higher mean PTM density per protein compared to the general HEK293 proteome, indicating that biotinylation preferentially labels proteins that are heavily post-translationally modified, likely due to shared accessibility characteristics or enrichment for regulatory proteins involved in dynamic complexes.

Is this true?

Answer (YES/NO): YES